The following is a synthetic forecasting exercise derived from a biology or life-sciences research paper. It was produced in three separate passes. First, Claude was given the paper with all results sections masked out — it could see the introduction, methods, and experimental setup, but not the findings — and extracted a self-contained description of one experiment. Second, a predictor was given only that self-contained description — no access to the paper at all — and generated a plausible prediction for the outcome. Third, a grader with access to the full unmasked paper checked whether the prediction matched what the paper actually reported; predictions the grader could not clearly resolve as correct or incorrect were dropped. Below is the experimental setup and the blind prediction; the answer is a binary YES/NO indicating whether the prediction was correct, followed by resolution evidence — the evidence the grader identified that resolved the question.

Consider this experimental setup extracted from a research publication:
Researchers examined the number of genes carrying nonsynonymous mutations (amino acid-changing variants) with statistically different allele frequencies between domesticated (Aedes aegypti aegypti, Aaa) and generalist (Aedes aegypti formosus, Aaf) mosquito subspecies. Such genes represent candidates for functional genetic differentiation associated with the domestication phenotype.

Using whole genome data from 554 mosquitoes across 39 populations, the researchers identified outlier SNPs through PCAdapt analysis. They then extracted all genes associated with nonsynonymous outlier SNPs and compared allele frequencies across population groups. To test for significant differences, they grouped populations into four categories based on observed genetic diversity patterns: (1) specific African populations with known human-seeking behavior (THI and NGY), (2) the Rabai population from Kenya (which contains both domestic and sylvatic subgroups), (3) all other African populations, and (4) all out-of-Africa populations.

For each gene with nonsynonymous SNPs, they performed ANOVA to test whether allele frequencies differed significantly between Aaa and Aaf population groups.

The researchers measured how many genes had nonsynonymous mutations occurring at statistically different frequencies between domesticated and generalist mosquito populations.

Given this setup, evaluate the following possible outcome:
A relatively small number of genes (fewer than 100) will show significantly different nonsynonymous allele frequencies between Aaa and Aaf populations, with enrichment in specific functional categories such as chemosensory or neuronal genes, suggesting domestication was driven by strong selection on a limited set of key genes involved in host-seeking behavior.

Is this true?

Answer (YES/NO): NO